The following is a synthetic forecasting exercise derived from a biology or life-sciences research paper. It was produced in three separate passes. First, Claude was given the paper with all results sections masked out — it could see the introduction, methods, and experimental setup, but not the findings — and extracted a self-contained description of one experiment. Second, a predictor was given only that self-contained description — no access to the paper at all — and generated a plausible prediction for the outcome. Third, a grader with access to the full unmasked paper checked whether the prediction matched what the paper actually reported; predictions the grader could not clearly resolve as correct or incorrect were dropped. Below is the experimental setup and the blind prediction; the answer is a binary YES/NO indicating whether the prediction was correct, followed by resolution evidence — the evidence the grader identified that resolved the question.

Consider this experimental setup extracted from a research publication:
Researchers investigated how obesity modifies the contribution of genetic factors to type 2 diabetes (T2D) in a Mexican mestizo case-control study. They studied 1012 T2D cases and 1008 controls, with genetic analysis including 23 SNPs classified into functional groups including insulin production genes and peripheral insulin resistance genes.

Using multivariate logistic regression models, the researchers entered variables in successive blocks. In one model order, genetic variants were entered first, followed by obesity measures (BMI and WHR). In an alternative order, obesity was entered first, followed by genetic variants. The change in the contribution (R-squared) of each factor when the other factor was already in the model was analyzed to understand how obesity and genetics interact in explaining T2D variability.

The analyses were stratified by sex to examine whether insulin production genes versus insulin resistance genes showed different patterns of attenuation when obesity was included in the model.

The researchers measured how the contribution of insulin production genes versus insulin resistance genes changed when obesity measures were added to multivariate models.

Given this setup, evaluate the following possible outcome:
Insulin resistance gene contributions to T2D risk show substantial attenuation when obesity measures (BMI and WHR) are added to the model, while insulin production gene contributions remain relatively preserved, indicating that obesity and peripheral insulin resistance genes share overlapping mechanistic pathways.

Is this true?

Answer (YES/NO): NO